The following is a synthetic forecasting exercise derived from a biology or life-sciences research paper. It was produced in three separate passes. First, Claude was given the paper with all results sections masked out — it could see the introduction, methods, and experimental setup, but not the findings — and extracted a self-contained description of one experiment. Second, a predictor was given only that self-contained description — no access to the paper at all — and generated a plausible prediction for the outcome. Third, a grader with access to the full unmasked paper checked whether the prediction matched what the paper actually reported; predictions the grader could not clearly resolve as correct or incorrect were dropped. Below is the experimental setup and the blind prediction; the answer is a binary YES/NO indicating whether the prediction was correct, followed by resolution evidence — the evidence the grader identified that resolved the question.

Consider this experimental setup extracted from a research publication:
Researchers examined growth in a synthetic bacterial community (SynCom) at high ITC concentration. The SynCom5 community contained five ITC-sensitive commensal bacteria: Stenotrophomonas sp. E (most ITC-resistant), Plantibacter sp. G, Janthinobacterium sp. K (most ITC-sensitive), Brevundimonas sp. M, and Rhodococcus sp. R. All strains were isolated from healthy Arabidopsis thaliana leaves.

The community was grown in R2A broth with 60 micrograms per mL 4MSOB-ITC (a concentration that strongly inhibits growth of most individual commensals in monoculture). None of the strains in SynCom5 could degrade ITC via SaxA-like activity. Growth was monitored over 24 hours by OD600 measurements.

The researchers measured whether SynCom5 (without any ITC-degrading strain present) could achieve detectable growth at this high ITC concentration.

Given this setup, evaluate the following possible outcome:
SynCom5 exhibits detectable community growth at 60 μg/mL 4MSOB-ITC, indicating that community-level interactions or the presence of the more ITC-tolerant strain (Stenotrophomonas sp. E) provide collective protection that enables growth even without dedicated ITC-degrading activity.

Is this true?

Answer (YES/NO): YES